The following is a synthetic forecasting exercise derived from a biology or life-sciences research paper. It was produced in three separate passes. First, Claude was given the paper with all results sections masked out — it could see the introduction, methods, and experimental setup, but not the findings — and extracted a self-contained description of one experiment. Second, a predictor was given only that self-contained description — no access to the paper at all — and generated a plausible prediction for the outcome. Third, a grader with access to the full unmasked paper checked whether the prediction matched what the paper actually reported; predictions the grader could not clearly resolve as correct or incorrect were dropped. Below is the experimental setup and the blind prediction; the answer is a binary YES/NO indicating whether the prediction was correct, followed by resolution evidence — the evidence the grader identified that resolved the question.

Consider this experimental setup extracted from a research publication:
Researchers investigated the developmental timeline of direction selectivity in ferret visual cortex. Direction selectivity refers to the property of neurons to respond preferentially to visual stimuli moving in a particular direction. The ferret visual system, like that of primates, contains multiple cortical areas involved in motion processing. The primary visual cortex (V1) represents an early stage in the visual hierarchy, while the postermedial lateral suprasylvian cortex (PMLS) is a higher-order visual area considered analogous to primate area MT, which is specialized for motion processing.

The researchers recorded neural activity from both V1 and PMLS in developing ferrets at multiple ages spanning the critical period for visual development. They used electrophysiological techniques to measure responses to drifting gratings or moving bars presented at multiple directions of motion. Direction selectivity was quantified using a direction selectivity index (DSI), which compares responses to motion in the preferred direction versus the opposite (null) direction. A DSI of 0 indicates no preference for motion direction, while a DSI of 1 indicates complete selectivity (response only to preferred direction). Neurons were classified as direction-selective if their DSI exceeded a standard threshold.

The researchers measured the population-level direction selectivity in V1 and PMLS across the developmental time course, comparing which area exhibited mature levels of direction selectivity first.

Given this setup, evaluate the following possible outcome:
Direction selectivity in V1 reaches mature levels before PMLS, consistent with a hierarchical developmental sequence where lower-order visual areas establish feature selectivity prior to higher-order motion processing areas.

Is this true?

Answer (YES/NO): NO